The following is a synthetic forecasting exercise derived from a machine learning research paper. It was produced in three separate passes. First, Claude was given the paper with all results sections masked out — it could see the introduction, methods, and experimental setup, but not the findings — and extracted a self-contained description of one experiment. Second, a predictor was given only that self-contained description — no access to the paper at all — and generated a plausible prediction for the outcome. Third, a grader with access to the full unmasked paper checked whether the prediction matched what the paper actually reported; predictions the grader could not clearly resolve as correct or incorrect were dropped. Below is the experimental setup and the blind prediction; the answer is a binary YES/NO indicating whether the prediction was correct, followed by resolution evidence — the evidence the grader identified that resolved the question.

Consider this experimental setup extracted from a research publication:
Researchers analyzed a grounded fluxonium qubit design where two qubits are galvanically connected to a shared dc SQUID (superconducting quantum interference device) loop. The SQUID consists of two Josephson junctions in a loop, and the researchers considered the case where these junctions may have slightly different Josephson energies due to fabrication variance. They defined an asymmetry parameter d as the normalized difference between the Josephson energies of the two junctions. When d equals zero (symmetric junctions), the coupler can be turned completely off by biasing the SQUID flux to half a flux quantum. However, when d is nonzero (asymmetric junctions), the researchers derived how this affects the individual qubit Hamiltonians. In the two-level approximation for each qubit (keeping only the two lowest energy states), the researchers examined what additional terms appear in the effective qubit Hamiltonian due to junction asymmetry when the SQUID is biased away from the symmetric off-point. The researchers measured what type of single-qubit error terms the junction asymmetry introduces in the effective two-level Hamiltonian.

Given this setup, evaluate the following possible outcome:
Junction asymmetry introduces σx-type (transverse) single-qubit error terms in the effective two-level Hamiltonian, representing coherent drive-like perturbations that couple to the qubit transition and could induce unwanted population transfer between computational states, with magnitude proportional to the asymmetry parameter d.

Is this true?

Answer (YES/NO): YES